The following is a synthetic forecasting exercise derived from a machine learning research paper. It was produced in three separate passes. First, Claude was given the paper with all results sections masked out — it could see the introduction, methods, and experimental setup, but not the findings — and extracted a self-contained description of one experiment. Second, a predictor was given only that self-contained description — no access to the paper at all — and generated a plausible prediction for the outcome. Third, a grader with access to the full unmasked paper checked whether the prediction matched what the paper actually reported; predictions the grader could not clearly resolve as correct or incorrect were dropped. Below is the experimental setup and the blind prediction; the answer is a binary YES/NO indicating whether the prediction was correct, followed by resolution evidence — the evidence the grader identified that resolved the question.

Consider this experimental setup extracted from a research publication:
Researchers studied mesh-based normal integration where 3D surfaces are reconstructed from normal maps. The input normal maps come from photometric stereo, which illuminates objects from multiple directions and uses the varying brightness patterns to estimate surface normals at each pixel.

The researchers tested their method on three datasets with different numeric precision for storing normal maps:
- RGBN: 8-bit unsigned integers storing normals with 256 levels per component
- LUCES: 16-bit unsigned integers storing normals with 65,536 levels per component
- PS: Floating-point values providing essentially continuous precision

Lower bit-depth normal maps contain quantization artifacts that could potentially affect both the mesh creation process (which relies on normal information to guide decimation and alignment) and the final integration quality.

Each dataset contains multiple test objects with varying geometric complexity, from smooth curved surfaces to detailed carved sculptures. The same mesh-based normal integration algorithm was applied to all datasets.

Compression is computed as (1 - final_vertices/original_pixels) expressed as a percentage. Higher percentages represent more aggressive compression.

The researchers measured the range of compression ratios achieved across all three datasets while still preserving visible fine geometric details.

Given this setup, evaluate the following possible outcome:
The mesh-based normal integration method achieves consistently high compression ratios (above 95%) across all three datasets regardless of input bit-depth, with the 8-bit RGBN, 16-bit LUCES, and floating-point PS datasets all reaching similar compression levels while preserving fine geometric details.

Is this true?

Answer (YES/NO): YES